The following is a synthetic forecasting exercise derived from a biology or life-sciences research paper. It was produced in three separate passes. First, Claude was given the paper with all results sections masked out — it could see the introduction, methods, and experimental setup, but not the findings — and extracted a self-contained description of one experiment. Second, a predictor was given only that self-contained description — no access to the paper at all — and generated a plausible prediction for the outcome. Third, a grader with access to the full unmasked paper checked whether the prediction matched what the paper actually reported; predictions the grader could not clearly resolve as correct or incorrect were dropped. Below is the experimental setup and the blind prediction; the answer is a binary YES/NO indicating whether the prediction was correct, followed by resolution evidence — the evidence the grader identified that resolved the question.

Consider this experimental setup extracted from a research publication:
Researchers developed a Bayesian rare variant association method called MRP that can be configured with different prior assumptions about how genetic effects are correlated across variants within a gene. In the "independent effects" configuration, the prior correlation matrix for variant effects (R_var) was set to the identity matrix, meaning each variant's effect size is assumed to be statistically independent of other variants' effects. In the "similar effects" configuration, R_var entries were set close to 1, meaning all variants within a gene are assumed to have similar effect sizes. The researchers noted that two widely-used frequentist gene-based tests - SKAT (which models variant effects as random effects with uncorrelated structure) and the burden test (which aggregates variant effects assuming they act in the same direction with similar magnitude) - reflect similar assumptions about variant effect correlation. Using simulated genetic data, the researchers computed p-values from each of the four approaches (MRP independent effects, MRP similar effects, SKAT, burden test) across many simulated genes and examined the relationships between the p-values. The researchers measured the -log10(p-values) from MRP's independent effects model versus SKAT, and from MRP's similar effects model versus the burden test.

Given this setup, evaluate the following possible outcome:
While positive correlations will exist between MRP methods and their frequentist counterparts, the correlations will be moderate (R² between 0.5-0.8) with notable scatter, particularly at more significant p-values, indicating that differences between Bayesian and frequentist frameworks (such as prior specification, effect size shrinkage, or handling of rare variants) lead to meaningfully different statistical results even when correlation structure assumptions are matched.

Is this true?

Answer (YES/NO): NO